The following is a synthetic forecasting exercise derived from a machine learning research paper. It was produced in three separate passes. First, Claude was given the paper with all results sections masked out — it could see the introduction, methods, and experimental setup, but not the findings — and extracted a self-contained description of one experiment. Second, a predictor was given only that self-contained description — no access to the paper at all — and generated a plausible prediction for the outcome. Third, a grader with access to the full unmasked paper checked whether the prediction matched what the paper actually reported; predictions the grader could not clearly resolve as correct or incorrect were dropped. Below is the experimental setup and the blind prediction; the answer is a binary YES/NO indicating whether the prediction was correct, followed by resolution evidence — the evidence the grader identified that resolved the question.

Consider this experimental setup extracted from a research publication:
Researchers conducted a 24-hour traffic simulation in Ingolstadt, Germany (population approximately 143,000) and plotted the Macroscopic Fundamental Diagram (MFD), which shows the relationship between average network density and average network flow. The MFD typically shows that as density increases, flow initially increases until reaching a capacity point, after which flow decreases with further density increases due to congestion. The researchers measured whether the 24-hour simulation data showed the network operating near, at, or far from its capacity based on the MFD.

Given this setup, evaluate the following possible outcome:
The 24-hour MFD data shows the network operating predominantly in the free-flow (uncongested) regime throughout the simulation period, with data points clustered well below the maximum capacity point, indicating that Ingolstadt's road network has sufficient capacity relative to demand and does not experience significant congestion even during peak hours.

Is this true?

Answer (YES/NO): YES